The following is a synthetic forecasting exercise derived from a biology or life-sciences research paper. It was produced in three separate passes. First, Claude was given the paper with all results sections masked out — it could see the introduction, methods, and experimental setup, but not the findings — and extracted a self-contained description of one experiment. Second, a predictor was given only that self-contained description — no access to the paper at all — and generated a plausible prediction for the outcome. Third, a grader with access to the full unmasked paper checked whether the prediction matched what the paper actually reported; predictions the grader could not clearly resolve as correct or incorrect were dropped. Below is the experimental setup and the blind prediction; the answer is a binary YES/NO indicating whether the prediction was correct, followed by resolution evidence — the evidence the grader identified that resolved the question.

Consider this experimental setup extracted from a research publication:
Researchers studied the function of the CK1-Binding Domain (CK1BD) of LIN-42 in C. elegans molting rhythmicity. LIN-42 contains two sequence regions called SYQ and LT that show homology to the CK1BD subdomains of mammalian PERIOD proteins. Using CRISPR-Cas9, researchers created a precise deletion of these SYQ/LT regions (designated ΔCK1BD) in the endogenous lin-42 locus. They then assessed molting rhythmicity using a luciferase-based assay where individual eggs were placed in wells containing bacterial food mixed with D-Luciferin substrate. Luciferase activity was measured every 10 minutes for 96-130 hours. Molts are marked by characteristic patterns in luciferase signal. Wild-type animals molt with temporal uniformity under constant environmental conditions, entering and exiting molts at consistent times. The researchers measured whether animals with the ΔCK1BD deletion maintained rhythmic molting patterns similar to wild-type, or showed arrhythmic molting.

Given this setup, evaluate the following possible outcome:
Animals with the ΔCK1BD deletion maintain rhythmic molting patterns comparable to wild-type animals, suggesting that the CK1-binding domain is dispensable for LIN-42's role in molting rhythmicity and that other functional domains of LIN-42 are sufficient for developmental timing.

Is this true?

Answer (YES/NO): NO